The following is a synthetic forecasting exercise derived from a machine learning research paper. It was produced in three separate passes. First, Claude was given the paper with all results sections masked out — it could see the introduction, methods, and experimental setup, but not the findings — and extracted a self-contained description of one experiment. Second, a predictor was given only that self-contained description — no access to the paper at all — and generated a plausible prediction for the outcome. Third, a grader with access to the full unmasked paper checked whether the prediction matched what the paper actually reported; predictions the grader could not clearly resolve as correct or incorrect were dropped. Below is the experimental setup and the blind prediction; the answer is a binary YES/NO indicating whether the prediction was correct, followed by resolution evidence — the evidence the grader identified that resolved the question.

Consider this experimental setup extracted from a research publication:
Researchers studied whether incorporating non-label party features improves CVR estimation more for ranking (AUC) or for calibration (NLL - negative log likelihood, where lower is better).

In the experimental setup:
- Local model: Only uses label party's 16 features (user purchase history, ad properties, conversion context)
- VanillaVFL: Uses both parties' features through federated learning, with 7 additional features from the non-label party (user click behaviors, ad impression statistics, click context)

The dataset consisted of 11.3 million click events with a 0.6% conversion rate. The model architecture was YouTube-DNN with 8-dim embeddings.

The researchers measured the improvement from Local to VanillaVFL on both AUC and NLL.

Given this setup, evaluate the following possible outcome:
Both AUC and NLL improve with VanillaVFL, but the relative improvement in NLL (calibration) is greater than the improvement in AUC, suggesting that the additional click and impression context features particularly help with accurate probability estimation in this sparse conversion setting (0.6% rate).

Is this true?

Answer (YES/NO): NO